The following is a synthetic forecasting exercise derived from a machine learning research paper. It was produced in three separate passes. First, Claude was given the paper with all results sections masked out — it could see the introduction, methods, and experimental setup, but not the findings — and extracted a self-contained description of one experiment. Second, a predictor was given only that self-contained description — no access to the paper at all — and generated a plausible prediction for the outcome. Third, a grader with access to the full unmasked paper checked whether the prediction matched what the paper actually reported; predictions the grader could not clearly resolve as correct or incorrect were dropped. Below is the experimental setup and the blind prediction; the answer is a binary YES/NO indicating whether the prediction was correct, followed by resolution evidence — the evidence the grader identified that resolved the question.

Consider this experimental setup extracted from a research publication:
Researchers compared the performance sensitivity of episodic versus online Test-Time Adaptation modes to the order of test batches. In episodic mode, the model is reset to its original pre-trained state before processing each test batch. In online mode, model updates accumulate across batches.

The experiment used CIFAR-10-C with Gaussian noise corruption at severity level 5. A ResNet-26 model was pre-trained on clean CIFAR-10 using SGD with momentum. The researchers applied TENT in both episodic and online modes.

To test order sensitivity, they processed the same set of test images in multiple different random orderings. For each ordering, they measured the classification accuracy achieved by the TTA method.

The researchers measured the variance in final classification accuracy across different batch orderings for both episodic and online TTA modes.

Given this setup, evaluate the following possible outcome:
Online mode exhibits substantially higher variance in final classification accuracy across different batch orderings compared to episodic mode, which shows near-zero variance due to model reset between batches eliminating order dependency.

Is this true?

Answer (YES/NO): NO